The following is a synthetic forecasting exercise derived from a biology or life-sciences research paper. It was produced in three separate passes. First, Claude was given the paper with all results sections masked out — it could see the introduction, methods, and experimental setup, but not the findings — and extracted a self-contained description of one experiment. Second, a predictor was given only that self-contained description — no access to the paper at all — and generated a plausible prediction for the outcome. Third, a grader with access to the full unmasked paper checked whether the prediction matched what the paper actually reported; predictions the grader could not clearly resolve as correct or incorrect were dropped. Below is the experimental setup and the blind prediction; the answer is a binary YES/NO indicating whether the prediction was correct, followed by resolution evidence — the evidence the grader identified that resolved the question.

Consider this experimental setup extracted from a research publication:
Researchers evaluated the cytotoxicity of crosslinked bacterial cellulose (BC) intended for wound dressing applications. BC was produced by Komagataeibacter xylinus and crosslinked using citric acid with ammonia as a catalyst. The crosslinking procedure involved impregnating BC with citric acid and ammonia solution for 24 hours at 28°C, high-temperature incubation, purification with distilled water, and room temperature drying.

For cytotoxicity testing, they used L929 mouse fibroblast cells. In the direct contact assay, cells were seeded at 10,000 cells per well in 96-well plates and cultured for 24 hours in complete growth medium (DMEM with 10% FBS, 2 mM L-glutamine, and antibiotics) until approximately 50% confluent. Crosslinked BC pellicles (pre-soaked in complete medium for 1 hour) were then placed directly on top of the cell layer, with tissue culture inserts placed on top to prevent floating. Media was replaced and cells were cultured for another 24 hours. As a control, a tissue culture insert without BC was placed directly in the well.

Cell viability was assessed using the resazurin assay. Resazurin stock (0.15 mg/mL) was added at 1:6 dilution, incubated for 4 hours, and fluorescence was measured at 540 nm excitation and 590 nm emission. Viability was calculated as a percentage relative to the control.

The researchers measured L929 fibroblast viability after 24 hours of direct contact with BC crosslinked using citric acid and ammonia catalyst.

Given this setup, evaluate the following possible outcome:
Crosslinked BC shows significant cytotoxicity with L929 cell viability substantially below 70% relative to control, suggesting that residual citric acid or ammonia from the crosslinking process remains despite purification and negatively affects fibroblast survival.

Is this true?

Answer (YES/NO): NO